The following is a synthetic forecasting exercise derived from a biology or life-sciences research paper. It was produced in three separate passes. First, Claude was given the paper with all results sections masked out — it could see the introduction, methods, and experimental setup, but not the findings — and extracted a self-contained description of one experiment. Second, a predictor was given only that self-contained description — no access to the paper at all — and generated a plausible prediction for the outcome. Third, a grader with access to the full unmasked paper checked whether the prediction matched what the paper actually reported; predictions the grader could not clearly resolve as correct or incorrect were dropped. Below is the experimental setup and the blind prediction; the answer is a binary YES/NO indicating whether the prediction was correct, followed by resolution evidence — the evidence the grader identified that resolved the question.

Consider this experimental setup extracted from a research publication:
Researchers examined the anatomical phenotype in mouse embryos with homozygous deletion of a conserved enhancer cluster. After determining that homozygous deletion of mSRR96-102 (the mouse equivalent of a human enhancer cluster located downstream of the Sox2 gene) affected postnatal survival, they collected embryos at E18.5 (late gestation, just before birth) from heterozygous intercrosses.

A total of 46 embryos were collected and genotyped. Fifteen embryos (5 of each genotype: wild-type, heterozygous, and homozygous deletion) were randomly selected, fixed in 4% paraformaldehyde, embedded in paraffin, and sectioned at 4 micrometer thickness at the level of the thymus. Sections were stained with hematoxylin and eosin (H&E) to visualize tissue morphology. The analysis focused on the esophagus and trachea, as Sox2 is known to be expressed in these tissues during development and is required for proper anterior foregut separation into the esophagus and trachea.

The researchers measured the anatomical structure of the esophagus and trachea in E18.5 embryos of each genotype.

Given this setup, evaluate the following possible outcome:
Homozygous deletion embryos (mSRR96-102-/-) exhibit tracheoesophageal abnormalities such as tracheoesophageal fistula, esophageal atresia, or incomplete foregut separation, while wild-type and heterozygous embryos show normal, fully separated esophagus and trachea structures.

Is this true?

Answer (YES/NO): YES